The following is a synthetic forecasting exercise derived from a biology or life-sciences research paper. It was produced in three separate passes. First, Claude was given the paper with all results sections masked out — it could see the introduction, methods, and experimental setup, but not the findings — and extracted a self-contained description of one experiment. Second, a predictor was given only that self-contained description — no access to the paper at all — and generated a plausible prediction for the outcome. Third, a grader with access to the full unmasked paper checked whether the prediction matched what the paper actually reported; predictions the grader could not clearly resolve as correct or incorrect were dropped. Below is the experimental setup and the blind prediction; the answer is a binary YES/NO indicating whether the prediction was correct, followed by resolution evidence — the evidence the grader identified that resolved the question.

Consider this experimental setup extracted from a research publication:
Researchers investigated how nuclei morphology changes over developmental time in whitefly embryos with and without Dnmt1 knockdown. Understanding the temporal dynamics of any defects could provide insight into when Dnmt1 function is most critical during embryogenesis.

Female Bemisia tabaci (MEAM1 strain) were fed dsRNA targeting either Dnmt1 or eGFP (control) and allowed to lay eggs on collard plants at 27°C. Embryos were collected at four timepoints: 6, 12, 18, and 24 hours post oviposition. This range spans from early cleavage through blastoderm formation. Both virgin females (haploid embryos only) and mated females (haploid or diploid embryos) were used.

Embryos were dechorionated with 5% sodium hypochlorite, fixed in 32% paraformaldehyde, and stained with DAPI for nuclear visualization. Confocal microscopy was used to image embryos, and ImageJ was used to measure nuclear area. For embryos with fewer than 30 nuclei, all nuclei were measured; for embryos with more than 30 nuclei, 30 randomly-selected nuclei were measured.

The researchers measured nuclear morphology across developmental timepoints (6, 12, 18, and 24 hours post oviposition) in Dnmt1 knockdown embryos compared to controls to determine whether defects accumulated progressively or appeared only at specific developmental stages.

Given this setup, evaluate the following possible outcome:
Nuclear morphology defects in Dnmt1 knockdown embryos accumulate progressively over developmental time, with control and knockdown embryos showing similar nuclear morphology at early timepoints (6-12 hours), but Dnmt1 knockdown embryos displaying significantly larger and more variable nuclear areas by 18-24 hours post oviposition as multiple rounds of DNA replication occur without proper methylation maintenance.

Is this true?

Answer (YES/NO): NO